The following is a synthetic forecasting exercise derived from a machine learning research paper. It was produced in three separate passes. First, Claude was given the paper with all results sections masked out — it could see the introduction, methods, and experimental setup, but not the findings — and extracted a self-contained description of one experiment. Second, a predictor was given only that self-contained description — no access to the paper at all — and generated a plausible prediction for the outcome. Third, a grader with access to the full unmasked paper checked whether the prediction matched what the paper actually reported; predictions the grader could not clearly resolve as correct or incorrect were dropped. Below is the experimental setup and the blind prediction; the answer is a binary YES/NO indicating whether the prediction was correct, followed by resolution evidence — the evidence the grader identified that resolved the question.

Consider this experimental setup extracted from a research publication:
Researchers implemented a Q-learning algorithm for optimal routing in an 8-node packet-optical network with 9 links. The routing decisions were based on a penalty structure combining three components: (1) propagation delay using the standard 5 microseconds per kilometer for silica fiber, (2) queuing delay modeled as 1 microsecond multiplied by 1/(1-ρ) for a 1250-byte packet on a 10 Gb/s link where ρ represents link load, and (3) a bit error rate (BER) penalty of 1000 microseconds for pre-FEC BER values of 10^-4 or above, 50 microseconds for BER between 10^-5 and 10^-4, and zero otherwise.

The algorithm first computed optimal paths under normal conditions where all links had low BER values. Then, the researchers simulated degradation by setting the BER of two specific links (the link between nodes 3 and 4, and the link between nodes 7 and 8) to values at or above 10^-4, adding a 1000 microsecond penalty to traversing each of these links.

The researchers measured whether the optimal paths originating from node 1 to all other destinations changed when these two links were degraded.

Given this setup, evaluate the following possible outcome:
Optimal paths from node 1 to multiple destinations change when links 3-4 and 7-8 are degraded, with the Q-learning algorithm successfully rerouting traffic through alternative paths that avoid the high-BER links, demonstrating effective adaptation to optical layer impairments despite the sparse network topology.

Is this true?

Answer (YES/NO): NO